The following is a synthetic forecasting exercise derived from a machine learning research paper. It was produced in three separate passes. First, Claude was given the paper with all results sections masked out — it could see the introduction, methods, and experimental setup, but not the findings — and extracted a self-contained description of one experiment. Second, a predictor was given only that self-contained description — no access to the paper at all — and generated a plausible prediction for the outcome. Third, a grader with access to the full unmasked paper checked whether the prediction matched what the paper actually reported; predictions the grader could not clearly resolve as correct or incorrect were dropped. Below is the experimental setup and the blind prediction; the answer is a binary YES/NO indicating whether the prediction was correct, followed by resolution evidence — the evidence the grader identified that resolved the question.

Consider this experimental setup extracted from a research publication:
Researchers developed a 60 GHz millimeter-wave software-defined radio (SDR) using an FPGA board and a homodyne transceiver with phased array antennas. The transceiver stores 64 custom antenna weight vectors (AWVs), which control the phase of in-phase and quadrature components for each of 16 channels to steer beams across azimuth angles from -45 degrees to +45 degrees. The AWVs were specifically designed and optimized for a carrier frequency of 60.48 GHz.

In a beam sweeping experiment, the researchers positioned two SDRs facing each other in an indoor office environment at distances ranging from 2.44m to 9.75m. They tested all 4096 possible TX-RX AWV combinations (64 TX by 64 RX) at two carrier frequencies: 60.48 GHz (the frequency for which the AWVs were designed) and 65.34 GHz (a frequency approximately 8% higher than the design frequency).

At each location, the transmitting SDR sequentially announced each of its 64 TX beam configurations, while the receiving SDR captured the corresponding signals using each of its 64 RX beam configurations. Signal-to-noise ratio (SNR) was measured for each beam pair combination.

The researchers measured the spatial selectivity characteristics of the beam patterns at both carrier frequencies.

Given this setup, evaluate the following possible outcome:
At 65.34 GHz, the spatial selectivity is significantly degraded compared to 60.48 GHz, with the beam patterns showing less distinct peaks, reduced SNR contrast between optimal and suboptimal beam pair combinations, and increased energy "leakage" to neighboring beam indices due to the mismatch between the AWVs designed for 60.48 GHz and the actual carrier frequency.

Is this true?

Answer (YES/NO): YES